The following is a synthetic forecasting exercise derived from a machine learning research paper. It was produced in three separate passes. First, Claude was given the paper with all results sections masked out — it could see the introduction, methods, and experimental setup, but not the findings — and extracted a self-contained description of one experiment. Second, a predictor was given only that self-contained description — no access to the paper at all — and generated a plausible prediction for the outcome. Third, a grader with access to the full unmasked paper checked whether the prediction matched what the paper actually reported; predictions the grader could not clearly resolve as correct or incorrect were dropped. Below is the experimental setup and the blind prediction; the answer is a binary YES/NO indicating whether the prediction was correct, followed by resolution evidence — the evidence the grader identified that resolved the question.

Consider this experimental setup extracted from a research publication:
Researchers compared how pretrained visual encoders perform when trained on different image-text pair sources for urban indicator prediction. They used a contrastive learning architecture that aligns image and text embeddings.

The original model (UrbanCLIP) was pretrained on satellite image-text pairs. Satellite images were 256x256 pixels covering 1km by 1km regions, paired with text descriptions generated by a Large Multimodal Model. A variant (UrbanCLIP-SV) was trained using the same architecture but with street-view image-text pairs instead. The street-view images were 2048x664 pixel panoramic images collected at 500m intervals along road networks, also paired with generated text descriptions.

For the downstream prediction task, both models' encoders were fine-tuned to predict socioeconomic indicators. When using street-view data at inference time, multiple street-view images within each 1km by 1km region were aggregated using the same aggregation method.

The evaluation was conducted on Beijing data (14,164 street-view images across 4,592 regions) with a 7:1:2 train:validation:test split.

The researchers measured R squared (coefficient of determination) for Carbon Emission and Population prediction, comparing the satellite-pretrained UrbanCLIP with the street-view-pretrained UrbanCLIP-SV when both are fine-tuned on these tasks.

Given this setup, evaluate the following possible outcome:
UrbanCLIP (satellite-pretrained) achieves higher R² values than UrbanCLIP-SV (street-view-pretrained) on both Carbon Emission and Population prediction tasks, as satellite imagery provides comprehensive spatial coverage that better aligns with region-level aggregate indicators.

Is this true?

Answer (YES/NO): YES